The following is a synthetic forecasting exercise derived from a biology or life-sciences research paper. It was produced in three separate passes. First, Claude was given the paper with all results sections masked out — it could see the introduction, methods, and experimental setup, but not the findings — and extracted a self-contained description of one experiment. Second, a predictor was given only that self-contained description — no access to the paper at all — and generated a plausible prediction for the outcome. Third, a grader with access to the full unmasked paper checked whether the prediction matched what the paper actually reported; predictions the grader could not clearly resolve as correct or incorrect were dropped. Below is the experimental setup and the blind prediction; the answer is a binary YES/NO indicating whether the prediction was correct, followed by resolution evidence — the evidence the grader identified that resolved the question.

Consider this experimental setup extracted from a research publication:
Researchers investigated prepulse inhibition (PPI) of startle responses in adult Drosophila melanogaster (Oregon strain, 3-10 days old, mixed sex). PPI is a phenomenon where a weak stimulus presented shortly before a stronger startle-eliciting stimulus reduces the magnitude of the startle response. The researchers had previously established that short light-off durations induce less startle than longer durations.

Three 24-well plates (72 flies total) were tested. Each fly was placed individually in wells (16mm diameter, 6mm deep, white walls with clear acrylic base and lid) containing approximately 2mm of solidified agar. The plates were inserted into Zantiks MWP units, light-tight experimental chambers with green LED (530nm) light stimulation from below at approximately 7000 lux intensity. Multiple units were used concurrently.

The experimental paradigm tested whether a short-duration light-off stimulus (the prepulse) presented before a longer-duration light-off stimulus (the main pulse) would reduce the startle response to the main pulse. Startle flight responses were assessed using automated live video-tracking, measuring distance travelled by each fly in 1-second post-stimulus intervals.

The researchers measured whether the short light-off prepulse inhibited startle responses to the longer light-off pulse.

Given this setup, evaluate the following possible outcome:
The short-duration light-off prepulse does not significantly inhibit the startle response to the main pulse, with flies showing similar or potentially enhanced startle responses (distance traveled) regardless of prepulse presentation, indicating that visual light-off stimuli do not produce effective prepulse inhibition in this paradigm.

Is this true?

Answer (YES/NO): NO